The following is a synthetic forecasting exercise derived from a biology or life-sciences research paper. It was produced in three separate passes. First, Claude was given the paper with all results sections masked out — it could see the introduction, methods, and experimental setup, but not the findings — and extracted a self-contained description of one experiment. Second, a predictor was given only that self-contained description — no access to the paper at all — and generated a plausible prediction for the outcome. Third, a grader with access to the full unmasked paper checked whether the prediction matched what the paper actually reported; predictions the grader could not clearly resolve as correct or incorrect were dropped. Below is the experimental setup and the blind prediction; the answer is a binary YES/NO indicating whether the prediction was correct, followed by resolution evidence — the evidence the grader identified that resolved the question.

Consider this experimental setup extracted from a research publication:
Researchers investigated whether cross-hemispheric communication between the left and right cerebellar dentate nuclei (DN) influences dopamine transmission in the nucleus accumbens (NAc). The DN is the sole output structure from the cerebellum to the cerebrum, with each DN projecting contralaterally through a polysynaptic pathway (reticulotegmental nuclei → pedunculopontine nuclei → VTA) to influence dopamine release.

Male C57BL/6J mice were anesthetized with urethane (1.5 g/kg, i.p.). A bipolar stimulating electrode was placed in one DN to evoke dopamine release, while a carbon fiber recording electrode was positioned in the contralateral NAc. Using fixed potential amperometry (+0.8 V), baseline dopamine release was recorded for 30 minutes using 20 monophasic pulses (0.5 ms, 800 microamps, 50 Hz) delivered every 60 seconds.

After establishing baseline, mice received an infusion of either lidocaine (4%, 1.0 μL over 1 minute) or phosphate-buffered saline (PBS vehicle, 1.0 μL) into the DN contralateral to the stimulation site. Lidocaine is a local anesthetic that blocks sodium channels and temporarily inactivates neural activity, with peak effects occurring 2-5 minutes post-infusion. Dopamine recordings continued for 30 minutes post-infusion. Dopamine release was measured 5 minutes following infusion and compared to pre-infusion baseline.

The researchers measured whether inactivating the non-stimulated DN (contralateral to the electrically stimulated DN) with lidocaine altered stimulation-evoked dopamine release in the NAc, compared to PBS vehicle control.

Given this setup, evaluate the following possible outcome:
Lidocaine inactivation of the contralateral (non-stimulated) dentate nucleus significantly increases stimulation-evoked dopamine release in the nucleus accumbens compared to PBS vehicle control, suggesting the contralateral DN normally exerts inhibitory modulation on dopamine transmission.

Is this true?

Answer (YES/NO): NO